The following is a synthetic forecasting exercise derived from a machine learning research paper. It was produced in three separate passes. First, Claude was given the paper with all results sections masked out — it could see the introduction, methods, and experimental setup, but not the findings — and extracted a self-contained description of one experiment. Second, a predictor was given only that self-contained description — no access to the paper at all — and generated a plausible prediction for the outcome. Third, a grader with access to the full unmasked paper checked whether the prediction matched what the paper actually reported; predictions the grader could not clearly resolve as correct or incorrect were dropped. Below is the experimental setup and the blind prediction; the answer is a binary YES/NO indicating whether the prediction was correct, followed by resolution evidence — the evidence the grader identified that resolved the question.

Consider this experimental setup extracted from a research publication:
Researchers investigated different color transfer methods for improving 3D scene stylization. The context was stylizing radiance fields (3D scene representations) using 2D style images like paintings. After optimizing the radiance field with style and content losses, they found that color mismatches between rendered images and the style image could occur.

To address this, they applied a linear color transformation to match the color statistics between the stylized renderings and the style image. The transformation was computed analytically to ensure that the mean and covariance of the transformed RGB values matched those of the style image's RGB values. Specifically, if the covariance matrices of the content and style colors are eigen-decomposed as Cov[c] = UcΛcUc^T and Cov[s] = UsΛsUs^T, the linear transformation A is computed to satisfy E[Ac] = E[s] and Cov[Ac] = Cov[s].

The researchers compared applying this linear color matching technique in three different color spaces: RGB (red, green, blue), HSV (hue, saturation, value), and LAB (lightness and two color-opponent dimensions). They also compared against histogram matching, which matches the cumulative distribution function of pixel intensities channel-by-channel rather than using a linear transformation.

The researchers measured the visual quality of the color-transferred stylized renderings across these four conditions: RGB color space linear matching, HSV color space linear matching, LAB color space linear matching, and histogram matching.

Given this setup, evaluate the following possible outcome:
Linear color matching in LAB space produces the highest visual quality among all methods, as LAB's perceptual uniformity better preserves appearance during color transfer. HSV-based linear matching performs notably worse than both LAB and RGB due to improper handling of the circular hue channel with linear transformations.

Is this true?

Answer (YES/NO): NO